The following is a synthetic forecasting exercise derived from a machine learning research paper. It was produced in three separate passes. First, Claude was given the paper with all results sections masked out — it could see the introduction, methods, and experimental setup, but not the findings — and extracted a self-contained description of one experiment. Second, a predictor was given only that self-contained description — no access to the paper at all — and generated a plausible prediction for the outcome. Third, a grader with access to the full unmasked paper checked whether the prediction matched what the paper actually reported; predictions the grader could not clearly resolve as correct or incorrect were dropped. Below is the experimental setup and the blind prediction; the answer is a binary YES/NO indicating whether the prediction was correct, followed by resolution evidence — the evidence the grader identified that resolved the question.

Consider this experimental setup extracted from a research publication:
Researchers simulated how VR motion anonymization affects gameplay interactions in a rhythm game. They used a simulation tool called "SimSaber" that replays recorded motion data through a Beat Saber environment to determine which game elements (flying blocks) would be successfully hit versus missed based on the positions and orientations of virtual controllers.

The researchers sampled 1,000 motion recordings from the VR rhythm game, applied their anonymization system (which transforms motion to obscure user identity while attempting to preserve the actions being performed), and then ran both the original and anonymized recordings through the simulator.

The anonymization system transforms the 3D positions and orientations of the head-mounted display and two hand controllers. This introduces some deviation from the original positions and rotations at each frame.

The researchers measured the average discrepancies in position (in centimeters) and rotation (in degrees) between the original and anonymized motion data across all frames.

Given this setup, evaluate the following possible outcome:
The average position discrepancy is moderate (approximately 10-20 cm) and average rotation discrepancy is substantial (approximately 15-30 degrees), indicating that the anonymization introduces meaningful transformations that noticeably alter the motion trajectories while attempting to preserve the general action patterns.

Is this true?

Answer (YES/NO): NO